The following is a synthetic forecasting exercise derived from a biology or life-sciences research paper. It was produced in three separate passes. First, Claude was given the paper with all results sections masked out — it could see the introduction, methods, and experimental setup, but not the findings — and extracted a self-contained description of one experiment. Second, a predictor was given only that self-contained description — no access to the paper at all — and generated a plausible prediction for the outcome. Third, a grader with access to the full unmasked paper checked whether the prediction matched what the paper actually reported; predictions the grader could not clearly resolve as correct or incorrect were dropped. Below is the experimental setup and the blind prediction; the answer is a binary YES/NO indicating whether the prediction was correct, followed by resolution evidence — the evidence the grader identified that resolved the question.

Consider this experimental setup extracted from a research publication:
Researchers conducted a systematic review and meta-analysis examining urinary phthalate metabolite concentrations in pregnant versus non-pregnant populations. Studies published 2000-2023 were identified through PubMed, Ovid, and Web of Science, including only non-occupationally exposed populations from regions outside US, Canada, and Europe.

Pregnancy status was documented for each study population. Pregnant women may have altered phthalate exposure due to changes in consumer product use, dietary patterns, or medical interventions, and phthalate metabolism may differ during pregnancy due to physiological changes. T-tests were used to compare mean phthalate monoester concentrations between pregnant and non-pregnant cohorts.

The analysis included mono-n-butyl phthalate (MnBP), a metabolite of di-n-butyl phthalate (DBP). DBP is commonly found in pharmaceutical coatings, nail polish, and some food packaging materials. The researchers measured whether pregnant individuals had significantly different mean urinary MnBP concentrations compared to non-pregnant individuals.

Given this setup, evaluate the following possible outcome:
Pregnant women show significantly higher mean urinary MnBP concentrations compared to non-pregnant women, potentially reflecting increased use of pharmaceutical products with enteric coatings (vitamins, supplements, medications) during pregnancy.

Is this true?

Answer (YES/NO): NO